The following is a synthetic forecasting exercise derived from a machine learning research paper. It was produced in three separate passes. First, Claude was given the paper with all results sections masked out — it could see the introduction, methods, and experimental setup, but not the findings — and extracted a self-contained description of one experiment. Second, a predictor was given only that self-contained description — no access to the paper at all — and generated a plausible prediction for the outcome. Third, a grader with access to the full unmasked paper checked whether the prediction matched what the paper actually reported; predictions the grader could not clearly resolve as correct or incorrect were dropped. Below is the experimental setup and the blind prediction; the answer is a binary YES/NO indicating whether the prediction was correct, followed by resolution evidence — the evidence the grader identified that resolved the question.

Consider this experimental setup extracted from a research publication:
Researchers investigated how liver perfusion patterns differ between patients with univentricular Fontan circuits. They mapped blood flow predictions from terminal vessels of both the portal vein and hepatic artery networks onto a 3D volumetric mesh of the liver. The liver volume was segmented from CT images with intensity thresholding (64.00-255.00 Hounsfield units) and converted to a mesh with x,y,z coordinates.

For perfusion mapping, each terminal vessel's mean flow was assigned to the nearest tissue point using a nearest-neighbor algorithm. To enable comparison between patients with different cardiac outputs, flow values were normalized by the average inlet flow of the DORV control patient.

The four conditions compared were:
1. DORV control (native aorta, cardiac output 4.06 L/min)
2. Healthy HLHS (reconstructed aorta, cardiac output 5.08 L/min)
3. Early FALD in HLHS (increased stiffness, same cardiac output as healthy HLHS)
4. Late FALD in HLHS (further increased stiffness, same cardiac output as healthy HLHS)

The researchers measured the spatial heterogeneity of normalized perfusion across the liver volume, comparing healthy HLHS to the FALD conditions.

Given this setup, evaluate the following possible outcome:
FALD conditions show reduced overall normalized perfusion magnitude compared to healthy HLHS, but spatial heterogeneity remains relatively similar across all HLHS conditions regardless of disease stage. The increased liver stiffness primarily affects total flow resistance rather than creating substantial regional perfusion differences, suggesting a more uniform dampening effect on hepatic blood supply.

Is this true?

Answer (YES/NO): NO